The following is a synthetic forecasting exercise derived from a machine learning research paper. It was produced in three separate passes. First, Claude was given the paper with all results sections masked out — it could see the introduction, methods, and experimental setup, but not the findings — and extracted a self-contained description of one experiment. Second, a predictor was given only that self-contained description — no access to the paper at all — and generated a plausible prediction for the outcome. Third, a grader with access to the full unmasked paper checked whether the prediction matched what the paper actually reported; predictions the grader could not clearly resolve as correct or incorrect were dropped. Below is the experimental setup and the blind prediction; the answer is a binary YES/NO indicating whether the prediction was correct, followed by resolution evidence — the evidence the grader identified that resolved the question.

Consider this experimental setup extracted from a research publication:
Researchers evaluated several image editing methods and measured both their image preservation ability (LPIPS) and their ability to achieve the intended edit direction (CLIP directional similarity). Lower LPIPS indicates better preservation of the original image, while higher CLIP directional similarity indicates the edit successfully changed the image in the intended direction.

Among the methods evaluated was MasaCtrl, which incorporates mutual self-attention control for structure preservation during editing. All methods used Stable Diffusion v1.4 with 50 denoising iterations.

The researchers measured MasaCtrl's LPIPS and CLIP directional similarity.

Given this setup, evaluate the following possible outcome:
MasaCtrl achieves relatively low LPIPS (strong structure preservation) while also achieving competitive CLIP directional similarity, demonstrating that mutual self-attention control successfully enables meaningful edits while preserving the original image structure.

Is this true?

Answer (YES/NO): NO